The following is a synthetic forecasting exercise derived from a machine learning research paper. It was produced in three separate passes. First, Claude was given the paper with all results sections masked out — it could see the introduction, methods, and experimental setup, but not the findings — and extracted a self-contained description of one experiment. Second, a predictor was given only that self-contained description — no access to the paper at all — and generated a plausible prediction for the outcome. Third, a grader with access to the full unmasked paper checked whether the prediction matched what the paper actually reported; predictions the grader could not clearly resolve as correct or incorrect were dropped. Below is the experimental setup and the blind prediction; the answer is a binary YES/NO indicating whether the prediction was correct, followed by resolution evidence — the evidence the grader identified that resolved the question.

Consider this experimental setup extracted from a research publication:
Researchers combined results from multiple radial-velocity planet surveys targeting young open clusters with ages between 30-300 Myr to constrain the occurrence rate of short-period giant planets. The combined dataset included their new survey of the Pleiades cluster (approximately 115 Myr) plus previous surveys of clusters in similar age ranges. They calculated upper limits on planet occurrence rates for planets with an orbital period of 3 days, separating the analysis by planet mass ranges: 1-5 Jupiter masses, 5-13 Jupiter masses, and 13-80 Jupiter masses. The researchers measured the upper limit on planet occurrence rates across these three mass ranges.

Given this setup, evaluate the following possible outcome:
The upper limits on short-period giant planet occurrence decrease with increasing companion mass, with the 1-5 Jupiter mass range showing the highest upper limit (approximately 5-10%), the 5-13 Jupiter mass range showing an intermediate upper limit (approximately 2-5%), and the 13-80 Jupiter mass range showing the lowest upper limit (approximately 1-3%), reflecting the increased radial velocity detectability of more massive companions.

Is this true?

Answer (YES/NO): YES